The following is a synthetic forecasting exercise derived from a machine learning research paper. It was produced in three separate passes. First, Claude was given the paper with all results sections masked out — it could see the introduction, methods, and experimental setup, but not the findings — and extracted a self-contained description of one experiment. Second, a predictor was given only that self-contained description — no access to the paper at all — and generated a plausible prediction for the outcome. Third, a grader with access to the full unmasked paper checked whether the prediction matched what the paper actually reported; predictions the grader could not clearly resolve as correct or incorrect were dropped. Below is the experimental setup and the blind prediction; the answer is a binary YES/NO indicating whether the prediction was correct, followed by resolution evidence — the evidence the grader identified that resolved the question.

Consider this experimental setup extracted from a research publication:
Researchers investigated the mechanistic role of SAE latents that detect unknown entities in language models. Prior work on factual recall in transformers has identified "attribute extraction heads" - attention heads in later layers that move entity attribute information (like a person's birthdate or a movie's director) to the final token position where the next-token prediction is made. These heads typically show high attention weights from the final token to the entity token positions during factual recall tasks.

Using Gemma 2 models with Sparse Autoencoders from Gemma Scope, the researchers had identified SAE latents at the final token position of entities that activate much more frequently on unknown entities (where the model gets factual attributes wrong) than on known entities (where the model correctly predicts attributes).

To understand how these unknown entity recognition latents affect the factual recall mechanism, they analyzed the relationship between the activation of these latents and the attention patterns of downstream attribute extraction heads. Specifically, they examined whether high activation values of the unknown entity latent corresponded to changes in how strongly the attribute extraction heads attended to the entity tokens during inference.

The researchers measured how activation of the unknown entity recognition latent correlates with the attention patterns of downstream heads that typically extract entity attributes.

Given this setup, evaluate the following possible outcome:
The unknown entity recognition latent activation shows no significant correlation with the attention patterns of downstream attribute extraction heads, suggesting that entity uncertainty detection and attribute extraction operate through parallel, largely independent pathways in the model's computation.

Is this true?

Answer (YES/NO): NO